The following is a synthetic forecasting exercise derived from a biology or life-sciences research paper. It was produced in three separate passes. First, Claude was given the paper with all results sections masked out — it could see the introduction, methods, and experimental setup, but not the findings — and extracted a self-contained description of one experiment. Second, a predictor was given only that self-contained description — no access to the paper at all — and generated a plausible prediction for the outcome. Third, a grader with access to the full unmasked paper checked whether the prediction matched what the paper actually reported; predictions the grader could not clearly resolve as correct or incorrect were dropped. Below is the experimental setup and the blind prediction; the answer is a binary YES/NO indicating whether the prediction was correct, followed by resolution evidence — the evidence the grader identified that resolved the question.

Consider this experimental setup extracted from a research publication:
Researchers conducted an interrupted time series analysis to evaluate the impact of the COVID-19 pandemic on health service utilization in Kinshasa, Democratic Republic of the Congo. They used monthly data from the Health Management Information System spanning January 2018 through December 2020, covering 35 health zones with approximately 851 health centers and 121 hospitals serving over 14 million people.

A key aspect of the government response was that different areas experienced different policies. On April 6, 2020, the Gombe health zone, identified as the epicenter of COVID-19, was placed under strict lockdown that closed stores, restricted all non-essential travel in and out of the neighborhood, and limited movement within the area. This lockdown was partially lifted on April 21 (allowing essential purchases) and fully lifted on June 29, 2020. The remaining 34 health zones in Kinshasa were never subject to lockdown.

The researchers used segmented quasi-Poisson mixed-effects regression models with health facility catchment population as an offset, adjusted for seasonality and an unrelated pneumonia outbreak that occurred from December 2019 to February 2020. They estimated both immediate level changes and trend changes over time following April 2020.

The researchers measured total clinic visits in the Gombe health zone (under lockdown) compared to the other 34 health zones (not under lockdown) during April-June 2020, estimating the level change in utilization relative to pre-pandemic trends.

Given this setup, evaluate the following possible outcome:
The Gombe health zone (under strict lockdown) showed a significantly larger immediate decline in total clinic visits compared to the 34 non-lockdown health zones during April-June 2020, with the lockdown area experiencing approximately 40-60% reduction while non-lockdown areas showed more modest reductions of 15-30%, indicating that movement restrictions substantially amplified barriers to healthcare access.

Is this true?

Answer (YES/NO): NO